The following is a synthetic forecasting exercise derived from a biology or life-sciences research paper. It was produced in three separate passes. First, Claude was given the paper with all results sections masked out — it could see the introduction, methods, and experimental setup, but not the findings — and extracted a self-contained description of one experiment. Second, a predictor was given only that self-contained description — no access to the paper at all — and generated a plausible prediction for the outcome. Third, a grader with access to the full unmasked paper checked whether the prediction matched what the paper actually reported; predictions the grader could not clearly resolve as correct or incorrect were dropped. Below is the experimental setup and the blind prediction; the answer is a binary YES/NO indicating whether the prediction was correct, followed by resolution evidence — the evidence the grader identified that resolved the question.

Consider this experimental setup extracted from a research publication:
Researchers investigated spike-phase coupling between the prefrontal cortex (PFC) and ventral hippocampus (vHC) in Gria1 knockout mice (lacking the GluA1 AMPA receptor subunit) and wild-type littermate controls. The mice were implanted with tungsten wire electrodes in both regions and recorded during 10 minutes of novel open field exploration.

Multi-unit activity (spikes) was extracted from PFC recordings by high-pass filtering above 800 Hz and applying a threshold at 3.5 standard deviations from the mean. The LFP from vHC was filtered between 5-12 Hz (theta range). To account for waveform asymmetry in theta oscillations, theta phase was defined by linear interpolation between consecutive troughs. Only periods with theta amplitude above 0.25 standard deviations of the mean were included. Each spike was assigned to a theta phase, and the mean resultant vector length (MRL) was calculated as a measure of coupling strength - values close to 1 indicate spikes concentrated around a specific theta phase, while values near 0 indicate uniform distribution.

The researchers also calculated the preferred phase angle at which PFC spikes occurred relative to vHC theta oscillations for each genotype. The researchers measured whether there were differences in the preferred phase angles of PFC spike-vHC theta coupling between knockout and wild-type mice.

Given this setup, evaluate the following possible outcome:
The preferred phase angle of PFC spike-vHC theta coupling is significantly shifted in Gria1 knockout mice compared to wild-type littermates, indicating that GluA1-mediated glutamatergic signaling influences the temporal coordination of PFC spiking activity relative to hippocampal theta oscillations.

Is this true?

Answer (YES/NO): NO